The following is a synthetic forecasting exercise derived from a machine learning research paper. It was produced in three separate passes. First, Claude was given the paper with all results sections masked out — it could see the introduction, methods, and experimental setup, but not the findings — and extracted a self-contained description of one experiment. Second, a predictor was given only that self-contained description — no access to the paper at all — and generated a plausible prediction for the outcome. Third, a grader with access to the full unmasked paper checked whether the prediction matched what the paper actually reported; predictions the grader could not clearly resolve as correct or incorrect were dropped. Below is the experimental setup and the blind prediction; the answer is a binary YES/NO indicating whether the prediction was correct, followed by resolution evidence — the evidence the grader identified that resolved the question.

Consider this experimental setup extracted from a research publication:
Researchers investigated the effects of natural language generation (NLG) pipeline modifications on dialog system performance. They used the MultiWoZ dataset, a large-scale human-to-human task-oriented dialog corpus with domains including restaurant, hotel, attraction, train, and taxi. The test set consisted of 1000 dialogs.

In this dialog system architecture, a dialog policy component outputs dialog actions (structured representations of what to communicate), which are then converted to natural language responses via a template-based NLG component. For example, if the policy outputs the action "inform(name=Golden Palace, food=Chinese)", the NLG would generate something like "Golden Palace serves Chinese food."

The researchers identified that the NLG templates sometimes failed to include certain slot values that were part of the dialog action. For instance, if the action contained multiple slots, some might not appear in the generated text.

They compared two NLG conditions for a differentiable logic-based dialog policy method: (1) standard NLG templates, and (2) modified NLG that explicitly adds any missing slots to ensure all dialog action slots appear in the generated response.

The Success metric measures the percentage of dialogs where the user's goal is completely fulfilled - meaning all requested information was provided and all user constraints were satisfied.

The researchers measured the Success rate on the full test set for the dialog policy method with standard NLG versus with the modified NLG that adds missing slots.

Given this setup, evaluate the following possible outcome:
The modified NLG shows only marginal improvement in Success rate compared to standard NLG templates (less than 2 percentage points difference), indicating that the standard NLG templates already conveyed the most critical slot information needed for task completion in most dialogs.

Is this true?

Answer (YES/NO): NO